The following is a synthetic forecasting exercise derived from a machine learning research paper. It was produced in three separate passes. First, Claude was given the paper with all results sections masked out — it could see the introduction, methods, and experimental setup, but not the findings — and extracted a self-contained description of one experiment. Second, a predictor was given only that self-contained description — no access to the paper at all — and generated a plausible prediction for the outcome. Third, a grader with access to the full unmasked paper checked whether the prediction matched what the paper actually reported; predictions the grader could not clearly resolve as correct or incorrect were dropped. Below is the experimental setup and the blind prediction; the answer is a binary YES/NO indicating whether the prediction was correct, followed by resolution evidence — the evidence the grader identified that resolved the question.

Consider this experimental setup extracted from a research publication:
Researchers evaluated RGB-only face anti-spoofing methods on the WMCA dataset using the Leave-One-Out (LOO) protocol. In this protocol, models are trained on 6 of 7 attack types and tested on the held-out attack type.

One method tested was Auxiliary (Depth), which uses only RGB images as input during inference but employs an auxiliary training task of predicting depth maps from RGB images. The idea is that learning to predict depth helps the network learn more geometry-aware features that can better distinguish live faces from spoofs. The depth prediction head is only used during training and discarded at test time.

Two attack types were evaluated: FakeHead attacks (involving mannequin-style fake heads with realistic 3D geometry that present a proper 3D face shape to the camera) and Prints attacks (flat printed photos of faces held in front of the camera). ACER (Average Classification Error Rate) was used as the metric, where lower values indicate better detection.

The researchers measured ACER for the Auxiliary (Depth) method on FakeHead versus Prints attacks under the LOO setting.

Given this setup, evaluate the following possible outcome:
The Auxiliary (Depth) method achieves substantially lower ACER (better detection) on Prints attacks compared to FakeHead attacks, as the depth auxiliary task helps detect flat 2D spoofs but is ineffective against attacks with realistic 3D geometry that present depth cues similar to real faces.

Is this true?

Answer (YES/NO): YES